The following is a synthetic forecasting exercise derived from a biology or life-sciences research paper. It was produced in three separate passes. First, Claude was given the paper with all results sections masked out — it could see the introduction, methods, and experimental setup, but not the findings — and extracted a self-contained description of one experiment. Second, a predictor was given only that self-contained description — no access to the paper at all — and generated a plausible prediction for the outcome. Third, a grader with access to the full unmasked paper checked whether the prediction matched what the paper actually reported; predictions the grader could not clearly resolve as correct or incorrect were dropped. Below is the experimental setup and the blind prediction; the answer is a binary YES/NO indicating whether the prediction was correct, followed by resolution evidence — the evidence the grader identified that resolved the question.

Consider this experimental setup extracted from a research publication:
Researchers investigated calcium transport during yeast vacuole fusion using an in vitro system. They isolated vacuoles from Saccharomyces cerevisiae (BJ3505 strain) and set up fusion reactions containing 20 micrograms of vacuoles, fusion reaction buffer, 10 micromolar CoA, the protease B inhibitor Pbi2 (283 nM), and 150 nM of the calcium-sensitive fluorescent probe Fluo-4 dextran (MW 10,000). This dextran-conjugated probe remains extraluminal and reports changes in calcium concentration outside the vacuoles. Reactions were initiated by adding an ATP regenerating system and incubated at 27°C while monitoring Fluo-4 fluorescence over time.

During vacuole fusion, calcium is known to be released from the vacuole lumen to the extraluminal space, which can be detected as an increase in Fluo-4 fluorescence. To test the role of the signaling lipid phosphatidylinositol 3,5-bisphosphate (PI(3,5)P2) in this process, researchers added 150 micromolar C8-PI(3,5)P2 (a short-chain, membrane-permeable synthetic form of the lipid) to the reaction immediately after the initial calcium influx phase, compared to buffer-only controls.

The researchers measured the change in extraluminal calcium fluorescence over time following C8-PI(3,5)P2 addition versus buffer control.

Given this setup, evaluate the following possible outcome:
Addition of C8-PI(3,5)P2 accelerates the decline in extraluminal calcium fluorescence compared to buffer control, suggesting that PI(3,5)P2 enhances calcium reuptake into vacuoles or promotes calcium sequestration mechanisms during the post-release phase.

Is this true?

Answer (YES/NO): NO